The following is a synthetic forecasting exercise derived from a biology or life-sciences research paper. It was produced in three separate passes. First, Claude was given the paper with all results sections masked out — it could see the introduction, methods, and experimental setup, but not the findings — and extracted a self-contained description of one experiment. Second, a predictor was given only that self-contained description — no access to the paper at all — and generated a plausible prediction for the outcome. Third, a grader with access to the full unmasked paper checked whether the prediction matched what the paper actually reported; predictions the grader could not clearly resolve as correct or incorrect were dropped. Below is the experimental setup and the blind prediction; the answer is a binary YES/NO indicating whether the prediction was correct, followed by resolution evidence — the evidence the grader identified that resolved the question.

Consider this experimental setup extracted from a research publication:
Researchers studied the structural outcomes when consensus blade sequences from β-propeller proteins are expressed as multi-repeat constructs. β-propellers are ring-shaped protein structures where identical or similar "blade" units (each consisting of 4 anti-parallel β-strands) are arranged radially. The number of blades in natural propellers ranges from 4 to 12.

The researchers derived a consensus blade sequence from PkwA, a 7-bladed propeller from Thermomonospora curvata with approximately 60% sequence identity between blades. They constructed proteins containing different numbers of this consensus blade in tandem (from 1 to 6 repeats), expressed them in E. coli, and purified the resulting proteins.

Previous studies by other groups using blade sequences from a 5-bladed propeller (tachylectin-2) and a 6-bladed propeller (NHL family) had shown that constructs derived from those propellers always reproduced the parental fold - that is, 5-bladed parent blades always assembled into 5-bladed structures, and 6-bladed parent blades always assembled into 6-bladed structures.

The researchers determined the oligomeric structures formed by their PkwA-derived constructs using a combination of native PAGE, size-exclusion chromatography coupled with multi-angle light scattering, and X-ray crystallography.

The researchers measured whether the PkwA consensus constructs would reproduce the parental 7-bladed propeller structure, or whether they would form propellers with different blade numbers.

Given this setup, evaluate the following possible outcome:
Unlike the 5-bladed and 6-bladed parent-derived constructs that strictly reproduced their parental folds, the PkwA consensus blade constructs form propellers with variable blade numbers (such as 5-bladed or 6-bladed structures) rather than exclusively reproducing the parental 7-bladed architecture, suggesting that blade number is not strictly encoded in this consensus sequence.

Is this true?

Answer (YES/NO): YES